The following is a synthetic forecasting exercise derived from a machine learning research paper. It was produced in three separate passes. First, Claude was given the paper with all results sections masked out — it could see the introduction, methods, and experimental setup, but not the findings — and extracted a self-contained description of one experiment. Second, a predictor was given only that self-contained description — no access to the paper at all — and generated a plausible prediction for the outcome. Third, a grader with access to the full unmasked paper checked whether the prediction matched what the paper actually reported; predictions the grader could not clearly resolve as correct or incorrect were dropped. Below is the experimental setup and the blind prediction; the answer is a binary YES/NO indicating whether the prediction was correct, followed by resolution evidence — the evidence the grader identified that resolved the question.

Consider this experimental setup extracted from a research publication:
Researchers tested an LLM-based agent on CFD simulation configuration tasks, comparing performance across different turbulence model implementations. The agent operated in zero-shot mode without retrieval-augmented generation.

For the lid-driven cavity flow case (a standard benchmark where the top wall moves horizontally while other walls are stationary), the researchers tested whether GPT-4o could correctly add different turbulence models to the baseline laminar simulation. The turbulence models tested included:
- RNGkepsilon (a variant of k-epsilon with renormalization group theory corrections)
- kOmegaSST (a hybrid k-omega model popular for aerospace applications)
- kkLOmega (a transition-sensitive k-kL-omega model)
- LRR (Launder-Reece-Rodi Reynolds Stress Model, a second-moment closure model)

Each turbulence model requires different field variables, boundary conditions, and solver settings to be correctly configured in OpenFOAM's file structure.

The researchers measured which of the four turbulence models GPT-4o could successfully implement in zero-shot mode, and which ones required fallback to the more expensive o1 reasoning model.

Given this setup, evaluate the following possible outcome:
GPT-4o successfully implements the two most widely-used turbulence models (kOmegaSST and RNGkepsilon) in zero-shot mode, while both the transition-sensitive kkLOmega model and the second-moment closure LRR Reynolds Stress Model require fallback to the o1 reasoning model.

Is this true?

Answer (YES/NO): NO